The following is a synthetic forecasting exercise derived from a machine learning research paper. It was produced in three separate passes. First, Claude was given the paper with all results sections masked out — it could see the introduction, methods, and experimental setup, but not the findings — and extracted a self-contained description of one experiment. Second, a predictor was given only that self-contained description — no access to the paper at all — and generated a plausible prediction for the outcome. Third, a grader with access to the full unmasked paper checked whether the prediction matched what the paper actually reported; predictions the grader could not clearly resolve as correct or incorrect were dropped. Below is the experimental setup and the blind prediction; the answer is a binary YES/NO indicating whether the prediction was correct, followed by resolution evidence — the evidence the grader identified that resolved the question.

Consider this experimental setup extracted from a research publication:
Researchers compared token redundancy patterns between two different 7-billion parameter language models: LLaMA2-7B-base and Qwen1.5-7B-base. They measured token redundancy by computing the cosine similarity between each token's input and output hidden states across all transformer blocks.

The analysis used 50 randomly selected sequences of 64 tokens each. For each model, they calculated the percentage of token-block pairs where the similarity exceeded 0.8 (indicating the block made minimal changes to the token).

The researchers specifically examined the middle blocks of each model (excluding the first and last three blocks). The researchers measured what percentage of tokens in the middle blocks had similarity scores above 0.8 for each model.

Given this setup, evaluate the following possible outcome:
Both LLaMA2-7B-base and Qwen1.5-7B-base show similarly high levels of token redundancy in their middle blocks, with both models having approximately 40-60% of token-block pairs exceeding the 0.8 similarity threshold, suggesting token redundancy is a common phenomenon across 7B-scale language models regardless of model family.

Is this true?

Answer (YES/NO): NO